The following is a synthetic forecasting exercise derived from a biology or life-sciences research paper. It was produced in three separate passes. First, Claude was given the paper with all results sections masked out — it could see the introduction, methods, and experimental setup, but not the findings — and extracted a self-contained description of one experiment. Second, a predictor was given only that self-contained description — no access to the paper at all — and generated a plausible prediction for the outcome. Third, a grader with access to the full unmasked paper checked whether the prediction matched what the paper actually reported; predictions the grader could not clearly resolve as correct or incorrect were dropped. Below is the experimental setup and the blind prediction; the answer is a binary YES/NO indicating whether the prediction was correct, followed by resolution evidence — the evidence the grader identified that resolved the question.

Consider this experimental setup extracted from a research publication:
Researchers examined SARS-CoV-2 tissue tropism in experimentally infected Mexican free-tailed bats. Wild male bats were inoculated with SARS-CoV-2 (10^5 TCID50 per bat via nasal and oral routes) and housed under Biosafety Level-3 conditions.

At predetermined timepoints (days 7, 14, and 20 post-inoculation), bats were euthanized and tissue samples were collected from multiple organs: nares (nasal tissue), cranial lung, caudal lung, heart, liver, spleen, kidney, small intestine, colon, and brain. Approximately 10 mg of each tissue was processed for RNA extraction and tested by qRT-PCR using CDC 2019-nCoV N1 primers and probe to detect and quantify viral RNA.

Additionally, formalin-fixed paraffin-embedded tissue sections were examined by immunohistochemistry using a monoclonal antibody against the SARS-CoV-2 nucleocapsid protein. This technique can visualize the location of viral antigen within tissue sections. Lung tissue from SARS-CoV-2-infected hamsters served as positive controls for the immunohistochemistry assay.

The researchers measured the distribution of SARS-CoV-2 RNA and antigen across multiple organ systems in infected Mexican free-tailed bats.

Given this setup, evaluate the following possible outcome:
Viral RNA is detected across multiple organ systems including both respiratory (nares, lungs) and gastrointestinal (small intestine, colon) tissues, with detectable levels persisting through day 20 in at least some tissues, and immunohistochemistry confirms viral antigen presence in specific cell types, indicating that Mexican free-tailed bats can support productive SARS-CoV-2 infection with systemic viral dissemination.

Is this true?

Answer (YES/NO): NO